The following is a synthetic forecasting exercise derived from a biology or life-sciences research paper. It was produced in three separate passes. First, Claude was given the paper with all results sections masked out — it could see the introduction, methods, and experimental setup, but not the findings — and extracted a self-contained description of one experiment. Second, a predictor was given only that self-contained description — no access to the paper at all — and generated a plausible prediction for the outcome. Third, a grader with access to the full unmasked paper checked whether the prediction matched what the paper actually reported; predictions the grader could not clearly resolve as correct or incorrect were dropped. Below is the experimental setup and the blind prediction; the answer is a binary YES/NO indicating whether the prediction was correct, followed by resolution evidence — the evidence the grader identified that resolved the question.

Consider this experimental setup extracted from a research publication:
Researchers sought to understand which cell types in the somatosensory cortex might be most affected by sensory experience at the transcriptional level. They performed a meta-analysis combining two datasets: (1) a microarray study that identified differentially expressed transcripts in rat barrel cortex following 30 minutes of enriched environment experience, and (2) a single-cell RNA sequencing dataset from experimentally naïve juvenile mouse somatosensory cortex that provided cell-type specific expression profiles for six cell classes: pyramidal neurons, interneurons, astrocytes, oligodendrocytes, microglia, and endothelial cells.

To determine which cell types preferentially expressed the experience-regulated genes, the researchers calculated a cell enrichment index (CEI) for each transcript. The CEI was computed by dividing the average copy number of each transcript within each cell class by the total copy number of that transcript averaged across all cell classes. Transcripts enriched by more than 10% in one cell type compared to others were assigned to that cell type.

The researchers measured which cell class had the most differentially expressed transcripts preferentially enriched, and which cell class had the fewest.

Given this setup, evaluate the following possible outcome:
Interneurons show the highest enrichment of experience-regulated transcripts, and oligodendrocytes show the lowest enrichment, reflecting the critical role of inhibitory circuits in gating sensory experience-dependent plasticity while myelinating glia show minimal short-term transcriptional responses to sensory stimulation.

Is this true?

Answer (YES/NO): NO